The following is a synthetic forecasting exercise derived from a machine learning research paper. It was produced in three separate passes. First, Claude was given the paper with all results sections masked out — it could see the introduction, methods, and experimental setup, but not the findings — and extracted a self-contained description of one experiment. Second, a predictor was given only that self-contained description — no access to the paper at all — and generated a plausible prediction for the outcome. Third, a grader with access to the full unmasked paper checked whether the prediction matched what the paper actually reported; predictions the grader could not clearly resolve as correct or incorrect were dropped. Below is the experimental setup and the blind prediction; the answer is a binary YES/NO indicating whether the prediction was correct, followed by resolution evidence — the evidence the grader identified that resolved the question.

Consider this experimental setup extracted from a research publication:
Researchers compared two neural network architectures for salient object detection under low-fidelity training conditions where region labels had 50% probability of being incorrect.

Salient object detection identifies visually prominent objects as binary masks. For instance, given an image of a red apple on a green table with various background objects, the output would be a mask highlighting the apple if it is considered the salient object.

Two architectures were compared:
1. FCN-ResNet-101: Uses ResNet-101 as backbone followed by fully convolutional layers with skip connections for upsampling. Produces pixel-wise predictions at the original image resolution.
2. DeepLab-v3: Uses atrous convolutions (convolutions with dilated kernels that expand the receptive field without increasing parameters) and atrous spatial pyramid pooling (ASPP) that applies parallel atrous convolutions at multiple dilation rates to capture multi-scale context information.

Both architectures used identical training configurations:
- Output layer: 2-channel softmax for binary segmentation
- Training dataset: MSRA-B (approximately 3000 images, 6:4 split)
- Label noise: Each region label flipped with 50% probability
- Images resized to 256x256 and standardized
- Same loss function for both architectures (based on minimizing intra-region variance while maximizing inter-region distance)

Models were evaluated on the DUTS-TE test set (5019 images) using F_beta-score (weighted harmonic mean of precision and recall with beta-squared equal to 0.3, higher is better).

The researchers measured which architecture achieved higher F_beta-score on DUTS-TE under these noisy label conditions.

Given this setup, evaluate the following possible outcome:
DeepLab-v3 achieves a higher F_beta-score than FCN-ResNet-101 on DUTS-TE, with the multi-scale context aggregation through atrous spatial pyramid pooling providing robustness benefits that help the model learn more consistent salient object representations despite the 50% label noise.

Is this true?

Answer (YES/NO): YES